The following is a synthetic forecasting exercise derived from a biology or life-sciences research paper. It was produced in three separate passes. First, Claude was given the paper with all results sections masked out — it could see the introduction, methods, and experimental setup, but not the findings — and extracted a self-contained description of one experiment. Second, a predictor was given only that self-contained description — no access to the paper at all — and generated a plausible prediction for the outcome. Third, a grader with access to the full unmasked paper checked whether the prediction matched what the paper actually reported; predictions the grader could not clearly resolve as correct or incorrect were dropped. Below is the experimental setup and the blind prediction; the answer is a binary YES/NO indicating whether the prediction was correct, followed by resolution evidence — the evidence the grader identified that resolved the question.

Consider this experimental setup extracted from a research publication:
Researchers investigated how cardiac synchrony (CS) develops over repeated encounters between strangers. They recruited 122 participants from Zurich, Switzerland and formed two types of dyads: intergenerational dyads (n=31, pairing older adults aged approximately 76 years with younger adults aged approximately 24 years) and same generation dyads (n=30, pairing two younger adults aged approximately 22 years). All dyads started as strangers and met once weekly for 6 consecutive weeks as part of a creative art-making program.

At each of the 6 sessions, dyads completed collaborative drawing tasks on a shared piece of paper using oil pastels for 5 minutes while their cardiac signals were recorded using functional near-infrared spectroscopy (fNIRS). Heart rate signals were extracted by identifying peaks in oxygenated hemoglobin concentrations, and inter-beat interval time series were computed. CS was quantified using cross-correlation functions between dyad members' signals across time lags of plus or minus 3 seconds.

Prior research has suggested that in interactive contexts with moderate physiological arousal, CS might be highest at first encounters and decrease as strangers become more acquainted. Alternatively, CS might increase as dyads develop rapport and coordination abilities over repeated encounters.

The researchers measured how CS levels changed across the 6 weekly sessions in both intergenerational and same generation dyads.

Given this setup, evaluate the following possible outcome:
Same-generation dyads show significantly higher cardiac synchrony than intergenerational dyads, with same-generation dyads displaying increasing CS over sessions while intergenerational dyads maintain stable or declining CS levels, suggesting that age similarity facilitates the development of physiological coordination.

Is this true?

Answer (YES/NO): NO